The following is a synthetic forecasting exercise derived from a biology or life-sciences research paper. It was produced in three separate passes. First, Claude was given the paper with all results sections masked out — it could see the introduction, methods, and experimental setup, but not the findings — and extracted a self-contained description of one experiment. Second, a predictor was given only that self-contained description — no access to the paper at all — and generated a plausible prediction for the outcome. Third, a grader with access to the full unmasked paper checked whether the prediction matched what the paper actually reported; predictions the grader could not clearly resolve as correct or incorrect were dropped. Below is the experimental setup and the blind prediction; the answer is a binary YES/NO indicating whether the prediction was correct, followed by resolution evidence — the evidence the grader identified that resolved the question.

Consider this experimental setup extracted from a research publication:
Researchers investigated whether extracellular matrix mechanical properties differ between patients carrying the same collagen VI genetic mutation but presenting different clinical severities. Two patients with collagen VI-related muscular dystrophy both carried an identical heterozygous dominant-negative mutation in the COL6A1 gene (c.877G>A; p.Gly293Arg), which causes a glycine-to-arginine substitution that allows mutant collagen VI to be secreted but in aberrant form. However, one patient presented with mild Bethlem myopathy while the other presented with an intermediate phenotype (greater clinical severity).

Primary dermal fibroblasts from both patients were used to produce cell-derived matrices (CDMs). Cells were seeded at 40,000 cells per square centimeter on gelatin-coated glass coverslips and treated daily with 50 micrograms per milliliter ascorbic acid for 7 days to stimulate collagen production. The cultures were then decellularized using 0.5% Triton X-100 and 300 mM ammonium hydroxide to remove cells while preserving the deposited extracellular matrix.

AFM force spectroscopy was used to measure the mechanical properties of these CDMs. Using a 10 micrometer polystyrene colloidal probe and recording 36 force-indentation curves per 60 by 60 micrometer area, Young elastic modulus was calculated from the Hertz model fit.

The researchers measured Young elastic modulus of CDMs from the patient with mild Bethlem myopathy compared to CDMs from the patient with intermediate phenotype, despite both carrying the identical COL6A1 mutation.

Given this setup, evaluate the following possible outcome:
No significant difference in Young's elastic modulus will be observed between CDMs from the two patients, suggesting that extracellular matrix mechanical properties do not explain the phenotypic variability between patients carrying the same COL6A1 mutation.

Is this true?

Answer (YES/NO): NO